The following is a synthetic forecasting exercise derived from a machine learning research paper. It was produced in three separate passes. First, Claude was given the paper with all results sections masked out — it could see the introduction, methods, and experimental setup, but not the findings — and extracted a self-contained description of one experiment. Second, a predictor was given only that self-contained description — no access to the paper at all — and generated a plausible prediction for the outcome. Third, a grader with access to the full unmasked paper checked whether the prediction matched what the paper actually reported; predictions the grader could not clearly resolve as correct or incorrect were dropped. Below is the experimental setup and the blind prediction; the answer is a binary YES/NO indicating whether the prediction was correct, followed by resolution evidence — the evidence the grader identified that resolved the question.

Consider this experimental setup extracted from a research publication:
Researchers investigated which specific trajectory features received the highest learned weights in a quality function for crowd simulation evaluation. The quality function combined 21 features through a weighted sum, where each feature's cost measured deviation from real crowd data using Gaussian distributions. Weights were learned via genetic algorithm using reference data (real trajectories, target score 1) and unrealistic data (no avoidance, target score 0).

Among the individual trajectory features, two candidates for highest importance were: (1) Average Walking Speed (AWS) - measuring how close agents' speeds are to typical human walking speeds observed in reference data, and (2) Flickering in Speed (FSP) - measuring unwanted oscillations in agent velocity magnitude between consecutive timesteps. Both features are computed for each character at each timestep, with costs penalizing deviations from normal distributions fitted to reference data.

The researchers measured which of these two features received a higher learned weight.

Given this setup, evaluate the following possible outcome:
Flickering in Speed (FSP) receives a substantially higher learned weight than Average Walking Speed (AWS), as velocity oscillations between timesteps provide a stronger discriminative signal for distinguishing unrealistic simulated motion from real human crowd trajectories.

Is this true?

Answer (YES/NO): NO